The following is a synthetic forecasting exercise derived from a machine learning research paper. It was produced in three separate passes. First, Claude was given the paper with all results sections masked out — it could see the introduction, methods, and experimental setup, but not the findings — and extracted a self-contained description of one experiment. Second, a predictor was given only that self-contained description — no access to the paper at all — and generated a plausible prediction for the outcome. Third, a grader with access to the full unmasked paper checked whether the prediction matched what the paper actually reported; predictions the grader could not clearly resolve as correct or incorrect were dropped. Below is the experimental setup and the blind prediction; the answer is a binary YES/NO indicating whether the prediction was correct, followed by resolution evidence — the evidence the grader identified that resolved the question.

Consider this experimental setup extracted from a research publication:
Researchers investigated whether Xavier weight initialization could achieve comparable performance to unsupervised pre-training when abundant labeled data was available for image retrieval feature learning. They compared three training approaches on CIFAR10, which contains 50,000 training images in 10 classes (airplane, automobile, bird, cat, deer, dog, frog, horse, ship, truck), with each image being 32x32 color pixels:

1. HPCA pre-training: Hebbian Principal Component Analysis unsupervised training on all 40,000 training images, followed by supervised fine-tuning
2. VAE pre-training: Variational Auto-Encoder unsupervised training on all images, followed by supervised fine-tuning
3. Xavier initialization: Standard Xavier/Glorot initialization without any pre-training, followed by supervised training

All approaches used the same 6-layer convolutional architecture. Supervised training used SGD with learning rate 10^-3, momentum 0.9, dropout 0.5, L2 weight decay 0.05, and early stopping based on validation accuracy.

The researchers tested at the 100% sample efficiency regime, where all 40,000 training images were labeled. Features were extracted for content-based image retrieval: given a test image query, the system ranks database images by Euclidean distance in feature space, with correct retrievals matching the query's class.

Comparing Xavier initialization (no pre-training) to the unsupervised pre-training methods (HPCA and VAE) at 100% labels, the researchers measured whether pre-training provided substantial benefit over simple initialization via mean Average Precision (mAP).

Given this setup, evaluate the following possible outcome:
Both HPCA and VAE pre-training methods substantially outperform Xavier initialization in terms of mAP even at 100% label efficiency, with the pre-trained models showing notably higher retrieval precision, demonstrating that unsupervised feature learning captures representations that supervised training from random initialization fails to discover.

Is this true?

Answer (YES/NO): NO